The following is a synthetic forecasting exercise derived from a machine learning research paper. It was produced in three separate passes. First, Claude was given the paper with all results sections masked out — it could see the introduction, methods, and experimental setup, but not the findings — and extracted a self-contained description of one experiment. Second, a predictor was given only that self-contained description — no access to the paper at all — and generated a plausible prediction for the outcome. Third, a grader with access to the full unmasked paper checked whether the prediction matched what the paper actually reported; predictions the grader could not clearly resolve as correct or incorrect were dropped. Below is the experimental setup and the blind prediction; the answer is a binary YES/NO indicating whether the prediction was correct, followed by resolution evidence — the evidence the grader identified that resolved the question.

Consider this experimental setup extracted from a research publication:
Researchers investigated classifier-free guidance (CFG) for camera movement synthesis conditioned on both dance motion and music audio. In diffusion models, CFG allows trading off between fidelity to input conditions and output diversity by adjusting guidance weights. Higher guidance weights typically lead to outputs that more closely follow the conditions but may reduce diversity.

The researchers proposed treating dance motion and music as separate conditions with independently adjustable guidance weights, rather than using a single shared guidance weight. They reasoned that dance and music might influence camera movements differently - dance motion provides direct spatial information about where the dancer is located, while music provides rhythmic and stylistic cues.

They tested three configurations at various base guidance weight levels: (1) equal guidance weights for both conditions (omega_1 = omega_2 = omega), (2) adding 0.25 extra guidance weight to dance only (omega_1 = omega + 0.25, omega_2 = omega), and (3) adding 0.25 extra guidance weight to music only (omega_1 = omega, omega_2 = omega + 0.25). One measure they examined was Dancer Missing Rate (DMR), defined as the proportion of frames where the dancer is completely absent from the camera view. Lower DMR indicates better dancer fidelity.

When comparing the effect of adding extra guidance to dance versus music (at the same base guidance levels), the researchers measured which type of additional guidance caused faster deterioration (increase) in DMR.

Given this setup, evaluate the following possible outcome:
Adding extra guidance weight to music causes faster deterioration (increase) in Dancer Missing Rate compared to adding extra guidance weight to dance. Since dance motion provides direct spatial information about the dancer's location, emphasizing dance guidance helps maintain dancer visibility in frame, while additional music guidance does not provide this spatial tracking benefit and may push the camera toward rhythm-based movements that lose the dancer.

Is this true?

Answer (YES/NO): YES